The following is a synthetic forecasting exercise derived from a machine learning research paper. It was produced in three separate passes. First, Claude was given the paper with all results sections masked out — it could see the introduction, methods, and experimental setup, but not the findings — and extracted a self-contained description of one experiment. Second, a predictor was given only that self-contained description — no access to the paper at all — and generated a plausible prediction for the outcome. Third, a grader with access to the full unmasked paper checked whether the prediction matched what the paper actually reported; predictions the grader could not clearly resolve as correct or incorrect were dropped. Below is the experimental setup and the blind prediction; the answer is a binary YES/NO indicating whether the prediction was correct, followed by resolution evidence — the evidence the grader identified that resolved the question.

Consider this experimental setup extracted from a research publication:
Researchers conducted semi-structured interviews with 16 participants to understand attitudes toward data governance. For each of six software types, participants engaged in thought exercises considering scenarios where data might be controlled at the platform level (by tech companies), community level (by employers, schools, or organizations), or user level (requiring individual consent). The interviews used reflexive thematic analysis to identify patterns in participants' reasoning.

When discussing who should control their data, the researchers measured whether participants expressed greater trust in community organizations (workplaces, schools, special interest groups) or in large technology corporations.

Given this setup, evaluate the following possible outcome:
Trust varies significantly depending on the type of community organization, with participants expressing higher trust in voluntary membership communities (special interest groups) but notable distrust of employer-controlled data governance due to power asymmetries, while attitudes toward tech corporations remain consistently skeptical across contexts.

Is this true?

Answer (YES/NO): NO